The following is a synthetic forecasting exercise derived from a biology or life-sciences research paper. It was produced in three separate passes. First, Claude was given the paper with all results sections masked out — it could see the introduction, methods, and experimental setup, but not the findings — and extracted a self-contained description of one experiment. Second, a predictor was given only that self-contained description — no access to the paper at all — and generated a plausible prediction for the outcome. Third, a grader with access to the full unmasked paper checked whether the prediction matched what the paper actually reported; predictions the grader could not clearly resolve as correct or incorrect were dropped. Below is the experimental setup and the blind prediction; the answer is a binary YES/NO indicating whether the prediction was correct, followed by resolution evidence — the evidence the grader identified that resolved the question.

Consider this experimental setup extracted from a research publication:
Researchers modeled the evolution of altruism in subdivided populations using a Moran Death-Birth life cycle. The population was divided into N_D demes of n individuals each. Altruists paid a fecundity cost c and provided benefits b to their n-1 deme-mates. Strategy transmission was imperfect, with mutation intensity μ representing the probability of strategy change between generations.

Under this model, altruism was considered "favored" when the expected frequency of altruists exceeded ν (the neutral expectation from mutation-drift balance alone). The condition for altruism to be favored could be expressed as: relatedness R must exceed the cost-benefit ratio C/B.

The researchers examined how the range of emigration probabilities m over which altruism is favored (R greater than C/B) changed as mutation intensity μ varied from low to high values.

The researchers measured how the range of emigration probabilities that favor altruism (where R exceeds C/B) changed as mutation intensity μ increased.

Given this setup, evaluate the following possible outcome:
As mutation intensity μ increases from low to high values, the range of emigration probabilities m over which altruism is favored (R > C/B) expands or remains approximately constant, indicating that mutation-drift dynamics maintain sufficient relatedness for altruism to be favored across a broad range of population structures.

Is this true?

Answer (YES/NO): NO